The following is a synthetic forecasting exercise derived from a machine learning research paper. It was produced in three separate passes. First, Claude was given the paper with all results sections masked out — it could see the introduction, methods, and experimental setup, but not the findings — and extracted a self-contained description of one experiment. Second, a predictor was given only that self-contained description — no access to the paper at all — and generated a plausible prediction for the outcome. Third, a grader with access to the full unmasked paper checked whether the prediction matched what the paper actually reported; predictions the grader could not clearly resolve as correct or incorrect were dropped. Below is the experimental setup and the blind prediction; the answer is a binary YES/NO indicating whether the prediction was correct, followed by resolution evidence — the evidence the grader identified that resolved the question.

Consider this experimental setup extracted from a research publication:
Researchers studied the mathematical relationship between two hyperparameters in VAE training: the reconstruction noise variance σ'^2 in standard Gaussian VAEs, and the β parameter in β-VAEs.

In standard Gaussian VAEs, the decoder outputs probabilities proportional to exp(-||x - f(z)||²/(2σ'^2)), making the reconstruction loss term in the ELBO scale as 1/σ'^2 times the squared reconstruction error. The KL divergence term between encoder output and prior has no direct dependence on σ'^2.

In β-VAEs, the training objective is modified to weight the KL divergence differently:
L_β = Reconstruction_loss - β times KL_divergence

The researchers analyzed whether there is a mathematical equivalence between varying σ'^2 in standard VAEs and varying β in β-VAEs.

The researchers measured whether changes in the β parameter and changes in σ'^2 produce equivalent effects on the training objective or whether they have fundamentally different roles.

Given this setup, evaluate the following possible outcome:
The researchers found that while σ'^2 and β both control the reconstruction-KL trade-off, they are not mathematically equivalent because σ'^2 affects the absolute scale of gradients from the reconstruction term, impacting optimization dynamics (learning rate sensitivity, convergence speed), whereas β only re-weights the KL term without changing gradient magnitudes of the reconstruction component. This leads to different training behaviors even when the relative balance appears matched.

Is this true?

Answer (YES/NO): NO